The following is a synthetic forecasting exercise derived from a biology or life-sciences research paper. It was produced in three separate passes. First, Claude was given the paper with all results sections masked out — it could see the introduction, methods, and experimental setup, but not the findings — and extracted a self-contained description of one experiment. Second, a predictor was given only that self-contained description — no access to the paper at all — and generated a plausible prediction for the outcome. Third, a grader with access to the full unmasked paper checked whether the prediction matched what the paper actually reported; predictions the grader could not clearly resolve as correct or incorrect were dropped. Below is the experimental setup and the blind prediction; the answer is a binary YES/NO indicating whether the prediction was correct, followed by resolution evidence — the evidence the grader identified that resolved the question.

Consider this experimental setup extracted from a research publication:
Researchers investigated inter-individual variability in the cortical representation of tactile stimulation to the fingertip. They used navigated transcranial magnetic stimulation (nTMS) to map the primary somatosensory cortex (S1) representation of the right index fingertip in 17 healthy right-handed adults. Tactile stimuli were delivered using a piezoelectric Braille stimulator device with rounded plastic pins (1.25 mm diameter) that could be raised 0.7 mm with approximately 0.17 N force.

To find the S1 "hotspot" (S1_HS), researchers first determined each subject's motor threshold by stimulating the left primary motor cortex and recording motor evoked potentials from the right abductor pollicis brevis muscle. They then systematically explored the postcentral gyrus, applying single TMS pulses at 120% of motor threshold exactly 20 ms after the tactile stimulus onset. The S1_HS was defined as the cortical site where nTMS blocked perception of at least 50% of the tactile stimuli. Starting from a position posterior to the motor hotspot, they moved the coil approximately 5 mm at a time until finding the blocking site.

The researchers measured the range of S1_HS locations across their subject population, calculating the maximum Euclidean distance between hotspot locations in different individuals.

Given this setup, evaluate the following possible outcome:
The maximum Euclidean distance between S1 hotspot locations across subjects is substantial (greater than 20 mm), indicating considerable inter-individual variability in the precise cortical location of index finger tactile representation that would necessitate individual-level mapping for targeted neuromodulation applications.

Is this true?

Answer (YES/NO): YES